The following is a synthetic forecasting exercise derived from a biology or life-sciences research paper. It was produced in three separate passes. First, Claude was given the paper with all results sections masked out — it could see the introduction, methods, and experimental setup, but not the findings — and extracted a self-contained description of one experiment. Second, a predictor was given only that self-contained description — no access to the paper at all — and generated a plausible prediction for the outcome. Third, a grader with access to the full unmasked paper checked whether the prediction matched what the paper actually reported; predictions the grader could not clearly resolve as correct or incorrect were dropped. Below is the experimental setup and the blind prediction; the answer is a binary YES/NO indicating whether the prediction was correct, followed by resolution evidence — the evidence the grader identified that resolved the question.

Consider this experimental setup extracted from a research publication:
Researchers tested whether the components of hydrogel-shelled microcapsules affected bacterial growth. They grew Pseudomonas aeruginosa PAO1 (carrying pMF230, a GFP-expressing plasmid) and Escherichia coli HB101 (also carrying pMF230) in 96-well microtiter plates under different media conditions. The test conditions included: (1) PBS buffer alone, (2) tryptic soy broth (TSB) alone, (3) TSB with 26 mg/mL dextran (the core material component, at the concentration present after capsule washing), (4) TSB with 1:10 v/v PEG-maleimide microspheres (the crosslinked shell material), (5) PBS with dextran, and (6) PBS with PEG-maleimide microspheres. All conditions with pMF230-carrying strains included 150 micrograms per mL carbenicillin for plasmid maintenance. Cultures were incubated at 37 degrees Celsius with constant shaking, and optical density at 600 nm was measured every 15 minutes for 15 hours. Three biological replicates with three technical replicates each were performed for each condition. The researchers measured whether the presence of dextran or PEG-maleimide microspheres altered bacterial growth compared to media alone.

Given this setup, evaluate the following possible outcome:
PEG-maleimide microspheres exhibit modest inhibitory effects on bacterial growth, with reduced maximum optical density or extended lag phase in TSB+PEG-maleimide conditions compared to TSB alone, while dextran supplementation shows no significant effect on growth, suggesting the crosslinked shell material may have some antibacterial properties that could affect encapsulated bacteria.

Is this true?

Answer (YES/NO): NO